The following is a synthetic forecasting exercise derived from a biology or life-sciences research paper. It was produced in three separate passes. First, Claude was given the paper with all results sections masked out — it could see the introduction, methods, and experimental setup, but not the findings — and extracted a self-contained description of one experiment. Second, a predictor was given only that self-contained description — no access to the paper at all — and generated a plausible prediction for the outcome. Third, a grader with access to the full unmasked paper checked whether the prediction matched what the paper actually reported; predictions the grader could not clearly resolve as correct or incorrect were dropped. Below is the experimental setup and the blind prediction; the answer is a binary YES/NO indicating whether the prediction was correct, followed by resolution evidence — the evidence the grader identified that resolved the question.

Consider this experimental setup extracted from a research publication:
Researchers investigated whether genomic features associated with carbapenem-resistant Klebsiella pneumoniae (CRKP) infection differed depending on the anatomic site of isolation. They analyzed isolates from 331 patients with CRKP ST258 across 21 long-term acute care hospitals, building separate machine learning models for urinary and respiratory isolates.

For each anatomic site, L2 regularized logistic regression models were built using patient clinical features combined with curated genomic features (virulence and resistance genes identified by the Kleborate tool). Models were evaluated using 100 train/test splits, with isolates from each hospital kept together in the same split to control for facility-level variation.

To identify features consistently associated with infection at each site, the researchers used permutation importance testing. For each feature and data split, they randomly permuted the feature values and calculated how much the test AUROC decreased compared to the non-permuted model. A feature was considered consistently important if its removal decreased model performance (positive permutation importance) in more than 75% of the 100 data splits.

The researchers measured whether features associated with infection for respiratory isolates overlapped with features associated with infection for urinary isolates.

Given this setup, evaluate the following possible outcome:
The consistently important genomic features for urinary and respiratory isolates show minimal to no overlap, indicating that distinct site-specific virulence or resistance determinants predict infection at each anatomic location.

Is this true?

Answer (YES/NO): NO